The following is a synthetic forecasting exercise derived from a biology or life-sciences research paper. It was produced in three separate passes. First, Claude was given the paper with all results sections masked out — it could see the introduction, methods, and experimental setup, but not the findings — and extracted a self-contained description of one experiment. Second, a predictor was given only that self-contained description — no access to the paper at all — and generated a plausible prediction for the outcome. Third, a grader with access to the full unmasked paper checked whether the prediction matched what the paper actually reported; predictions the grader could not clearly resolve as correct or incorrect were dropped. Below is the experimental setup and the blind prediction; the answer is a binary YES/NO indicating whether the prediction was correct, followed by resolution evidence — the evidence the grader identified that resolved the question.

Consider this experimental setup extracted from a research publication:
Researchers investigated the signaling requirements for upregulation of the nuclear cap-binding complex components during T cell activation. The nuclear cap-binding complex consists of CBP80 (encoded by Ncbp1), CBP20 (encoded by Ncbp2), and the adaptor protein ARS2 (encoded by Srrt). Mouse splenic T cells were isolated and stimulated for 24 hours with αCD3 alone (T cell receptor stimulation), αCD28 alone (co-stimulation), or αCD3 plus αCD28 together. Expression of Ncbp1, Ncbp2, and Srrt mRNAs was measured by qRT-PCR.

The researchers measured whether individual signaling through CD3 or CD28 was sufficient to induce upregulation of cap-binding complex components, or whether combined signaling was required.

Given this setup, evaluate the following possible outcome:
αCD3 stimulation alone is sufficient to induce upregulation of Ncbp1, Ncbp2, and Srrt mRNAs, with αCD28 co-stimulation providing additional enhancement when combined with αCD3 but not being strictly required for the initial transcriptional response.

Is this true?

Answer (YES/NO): NO